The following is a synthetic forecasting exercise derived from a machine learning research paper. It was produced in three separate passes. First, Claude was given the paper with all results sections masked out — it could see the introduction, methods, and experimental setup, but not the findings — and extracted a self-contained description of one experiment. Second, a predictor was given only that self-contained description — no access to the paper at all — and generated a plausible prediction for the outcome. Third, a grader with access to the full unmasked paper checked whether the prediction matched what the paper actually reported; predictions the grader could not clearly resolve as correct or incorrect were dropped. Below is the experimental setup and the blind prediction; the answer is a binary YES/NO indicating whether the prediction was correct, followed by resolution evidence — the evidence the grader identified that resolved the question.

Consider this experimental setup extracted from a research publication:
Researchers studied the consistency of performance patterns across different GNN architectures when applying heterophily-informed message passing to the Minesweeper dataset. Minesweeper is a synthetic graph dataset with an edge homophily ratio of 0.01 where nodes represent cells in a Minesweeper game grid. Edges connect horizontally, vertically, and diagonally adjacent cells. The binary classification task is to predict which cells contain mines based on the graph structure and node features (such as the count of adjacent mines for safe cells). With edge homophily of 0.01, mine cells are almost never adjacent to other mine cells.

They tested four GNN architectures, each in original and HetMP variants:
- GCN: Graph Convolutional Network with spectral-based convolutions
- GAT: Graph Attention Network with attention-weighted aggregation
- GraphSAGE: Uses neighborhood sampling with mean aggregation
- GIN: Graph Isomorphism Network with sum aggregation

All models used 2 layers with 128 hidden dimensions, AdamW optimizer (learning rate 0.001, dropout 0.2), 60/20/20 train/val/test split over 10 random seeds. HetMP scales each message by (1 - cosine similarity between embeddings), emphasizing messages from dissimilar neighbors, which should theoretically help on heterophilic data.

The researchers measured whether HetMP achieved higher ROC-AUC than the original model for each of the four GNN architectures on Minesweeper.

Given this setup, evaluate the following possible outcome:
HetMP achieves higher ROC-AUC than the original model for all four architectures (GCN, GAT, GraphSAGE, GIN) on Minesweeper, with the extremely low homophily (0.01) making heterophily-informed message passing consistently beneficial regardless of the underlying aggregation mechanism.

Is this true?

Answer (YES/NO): NO